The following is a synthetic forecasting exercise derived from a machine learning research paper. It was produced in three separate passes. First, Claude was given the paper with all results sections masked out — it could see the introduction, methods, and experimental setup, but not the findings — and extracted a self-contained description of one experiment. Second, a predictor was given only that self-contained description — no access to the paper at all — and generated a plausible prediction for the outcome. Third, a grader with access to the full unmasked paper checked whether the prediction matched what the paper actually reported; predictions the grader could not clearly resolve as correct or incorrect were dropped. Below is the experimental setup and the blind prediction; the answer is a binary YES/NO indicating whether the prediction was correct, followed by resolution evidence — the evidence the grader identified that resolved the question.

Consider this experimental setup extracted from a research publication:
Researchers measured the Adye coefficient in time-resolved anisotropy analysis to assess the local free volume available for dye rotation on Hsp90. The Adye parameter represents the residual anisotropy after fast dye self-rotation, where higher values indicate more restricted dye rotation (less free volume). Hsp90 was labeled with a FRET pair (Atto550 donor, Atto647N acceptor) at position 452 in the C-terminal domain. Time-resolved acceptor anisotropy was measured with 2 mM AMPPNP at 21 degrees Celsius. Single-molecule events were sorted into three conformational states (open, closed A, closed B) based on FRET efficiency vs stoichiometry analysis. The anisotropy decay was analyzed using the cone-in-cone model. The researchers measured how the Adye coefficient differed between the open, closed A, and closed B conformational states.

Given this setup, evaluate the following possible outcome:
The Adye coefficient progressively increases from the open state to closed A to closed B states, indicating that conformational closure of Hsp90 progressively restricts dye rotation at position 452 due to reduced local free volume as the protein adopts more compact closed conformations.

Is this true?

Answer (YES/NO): NO